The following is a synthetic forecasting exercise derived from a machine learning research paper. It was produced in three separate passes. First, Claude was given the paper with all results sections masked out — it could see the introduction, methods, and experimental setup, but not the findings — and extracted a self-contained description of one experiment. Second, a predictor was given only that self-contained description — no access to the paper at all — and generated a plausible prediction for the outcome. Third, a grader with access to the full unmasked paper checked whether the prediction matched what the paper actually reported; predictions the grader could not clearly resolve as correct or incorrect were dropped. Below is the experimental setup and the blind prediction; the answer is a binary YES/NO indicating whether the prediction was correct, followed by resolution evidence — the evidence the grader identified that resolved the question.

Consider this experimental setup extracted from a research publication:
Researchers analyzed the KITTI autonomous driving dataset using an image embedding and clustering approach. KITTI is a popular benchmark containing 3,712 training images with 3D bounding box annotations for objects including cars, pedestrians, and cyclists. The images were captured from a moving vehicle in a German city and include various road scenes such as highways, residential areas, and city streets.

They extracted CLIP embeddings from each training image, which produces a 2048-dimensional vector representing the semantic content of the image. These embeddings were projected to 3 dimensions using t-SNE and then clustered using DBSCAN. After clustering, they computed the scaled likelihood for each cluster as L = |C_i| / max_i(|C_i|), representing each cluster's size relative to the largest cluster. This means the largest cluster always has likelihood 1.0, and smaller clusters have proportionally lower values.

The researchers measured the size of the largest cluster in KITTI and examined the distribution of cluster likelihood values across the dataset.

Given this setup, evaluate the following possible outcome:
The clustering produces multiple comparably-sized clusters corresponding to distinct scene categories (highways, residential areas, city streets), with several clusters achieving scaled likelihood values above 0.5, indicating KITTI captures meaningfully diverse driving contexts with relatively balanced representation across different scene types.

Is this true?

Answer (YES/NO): NO